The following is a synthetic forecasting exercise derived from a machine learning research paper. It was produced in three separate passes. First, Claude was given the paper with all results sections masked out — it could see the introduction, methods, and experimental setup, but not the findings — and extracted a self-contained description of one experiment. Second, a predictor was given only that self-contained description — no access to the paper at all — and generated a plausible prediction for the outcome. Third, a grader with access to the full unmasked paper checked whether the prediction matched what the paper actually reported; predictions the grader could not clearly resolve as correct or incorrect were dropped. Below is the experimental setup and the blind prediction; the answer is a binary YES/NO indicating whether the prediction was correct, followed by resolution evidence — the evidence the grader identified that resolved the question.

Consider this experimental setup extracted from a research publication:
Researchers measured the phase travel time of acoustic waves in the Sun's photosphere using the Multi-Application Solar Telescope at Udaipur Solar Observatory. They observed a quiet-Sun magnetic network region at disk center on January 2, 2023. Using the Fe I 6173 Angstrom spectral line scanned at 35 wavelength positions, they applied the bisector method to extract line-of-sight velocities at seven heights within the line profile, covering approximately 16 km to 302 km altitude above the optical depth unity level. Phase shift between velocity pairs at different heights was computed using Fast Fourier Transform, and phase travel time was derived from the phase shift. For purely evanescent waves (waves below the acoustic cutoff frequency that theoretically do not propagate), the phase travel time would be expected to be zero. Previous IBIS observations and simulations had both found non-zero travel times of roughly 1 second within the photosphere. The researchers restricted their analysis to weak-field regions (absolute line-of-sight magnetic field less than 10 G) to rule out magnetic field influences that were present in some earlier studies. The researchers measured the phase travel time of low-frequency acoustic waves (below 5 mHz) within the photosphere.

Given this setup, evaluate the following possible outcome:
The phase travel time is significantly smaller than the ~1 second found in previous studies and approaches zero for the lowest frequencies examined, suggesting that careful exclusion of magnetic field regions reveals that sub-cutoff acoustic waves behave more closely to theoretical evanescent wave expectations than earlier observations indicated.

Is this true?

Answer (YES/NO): NO